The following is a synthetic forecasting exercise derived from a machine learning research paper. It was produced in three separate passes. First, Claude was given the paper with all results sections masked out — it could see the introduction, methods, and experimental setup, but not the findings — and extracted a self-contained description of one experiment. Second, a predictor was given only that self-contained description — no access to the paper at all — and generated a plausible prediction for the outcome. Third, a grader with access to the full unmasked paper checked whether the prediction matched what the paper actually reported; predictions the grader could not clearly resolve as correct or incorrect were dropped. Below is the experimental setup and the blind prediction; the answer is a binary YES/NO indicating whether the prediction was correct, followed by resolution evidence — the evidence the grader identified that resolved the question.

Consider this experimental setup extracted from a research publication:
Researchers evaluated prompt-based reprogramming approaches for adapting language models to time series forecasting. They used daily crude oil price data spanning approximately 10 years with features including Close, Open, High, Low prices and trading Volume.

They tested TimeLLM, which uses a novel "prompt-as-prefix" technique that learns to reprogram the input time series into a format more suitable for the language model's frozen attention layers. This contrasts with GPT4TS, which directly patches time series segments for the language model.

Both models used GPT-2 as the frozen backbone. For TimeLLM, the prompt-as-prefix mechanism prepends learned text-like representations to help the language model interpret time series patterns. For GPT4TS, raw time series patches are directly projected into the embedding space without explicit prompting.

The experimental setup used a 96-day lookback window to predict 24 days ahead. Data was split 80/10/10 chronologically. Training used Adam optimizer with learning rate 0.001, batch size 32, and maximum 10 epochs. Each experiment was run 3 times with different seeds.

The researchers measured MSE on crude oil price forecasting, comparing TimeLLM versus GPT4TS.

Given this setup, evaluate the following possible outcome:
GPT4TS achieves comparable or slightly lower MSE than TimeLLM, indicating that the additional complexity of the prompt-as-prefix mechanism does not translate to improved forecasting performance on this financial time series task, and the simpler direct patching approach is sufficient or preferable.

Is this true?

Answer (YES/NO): YES